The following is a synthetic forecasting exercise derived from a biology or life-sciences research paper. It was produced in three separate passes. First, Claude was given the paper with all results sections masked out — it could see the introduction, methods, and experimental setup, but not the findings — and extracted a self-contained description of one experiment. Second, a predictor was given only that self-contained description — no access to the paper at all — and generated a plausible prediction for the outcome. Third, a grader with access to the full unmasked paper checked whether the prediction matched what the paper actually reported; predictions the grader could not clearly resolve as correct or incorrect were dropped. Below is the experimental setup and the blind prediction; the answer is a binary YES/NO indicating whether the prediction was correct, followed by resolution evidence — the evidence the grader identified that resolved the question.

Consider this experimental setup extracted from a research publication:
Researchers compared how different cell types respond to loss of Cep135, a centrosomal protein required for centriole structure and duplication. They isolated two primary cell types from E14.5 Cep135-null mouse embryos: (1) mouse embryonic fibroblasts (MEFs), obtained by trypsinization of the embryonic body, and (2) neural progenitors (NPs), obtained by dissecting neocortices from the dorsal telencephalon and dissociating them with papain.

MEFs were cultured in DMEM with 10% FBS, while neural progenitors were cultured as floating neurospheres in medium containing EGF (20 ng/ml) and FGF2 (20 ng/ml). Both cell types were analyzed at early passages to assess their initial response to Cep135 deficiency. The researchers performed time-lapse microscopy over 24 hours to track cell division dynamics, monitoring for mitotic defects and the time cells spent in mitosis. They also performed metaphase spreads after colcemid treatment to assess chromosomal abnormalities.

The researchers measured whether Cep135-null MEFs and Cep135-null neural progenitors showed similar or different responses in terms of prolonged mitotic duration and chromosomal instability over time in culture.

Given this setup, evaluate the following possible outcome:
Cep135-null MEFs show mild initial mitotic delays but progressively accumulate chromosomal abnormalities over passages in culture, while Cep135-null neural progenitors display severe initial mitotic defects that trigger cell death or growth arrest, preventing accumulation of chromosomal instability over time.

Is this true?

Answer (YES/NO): NO